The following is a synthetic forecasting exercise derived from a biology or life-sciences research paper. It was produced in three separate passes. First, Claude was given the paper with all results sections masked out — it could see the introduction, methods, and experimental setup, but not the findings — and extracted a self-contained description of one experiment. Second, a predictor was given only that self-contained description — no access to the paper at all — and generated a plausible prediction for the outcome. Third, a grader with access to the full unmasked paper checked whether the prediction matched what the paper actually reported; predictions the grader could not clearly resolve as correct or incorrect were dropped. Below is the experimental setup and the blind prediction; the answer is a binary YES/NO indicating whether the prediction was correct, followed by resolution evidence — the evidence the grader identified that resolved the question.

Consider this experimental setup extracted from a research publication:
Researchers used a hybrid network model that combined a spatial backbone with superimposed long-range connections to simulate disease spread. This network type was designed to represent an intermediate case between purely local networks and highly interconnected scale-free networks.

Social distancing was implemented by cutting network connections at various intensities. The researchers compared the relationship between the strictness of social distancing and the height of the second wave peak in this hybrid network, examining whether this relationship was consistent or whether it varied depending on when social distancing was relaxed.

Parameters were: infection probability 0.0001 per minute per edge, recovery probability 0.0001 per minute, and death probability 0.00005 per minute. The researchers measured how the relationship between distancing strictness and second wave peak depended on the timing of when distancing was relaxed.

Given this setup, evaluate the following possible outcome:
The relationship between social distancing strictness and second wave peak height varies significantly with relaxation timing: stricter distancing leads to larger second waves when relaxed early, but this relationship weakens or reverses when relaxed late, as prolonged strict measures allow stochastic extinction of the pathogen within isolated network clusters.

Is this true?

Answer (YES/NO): NO